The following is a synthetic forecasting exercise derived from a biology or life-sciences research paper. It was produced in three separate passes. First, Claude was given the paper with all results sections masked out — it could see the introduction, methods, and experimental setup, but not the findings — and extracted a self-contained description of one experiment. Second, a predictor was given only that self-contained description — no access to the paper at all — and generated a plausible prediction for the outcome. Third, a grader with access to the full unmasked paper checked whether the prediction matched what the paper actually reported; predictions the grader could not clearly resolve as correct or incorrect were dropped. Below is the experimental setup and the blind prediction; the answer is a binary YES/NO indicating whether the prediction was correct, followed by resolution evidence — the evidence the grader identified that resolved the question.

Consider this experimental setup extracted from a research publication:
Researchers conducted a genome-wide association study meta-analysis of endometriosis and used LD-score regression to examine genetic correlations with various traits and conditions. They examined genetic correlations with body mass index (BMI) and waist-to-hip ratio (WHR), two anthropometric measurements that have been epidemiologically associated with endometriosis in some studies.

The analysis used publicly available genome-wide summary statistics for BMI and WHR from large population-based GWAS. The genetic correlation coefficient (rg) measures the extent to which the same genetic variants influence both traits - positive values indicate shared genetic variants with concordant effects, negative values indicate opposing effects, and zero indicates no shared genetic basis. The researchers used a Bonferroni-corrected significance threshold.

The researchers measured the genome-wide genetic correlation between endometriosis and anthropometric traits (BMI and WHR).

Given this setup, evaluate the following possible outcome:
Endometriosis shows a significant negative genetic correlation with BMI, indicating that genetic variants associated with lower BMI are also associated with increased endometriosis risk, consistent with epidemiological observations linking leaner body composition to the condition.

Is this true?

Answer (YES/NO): NO